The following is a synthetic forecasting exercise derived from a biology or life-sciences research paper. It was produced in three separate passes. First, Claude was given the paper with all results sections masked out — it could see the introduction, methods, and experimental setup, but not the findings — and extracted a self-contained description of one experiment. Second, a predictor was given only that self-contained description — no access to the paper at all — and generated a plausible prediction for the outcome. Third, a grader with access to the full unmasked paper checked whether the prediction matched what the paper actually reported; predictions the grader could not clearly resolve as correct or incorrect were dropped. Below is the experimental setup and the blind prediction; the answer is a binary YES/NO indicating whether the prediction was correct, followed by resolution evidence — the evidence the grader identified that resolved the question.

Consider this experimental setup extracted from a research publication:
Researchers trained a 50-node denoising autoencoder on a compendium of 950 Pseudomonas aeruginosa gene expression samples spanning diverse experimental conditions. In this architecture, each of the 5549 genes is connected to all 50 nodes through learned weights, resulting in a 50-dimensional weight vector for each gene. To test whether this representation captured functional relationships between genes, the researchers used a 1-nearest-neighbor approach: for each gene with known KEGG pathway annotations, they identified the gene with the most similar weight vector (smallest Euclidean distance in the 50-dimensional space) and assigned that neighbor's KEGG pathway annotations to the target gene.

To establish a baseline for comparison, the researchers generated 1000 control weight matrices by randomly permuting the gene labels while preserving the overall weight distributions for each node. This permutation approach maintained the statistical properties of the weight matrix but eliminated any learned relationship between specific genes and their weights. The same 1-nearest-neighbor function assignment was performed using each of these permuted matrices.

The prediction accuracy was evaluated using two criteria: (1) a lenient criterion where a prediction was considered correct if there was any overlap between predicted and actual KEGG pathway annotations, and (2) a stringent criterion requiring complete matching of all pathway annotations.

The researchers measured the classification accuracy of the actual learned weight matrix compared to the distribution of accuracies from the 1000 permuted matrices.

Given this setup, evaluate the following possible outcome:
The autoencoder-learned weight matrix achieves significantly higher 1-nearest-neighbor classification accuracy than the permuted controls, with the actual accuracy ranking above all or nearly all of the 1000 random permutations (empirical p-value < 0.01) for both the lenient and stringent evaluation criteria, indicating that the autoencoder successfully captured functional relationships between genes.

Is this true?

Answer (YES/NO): YES